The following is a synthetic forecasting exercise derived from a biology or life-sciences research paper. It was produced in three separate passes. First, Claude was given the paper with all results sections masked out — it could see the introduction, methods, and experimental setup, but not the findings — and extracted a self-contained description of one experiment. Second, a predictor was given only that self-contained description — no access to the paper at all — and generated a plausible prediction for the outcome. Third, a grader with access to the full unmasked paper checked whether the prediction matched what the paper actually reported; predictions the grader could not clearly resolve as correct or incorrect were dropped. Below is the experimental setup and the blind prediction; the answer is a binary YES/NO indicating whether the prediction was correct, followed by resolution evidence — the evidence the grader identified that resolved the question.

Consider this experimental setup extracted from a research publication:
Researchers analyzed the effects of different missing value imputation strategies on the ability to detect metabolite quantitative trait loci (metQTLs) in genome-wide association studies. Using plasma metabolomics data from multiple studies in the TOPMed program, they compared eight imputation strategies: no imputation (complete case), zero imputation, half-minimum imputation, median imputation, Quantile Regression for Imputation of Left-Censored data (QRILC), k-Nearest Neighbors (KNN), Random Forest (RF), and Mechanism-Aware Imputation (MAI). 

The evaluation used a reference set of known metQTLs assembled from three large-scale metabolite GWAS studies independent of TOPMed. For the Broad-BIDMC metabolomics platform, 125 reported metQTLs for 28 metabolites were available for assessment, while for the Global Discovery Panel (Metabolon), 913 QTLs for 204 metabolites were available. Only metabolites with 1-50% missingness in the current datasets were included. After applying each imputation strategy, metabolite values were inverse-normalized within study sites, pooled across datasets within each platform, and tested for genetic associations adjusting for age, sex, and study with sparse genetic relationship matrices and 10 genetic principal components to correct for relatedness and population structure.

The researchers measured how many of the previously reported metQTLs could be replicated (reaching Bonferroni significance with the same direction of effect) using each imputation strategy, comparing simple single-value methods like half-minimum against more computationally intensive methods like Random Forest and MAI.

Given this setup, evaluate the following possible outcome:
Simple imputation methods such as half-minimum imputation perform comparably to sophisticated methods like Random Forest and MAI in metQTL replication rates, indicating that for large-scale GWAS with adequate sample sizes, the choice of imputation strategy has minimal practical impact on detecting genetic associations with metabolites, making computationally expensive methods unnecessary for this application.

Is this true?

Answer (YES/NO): YES